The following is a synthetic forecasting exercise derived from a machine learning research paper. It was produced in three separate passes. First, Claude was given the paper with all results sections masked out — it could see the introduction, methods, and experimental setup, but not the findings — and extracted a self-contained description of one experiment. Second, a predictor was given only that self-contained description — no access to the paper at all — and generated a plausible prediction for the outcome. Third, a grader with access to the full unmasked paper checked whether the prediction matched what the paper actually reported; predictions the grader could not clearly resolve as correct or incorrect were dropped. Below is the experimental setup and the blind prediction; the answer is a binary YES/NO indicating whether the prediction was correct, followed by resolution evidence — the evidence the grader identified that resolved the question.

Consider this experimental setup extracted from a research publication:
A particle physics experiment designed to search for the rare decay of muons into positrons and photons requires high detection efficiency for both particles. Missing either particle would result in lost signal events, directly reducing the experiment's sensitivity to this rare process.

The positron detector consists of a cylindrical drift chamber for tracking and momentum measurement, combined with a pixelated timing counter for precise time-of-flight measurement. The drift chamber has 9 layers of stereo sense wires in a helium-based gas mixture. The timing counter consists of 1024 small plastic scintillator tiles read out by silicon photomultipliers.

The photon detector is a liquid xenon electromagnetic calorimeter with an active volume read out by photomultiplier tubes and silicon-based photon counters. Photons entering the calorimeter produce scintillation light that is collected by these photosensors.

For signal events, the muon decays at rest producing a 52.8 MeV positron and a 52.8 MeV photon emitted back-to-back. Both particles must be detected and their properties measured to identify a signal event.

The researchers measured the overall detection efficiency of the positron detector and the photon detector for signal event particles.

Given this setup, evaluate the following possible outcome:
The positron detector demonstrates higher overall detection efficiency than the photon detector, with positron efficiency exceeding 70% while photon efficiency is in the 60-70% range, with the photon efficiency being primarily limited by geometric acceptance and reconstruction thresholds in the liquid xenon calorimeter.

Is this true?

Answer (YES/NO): NO